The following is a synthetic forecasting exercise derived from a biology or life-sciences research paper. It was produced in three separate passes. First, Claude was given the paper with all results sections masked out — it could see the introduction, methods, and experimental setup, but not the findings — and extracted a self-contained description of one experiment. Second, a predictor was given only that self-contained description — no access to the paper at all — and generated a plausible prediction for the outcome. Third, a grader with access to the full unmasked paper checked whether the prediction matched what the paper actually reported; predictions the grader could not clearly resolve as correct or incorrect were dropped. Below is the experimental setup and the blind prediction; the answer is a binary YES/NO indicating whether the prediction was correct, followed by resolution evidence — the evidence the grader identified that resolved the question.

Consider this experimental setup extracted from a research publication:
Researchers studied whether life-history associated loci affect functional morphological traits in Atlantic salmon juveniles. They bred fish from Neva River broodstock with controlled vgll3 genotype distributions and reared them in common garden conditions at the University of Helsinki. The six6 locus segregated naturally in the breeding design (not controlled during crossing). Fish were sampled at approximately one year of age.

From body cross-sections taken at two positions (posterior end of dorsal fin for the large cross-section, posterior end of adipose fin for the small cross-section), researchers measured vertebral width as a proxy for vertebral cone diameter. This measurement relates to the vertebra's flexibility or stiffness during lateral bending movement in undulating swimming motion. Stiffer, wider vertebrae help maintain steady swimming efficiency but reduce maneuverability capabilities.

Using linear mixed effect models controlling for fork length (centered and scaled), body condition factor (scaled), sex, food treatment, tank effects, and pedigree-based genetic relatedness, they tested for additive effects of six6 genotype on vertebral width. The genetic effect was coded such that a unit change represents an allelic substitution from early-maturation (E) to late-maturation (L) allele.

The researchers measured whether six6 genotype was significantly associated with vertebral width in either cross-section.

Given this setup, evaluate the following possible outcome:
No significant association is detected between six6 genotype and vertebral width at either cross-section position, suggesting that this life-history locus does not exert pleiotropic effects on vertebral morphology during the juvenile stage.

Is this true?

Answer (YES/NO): YES